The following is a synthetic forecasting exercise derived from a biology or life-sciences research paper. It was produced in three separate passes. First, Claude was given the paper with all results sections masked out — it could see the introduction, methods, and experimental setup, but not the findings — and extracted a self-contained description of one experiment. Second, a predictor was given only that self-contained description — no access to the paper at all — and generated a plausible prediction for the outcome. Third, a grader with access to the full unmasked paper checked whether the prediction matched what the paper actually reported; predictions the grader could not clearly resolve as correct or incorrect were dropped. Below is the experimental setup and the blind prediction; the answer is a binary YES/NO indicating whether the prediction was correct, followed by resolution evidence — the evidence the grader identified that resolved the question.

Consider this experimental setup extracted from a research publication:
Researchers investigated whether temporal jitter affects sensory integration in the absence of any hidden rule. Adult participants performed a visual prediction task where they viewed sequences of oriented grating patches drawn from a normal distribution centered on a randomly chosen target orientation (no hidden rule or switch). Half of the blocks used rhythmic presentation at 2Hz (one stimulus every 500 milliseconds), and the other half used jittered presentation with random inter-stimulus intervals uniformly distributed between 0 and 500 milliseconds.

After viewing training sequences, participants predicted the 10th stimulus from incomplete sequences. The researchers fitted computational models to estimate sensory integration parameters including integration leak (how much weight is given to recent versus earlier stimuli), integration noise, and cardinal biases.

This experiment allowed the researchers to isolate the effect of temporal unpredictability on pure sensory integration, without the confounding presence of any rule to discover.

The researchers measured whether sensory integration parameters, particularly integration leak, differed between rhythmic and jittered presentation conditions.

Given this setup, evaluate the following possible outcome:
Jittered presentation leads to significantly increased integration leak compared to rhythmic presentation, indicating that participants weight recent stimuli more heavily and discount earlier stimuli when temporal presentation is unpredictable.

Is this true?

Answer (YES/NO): NO